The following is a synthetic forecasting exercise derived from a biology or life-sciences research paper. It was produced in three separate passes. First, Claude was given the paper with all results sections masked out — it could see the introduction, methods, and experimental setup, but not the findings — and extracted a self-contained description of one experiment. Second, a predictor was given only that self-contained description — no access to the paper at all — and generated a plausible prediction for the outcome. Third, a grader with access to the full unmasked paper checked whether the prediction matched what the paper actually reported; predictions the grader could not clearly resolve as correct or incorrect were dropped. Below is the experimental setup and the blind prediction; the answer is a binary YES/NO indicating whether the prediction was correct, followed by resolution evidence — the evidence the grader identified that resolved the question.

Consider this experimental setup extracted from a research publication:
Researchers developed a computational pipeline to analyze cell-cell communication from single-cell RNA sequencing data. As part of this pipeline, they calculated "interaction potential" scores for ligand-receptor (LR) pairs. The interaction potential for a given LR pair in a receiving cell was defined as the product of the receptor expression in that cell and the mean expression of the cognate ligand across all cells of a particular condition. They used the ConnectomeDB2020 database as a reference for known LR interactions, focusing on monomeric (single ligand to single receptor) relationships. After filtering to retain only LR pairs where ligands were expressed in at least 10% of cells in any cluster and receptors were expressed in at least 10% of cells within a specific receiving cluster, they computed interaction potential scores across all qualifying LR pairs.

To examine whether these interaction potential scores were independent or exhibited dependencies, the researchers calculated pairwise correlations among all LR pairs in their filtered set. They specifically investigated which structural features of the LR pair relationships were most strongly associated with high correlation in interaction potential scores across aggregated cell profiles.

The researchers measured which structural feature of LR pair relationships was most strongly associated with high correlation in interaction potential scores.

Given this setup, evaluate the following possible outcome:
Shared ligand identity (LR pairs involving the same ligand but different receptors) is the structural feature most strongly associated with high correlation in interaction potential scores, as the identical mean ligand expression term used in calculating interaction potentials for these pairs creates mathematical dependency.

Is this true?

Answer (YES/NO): NO